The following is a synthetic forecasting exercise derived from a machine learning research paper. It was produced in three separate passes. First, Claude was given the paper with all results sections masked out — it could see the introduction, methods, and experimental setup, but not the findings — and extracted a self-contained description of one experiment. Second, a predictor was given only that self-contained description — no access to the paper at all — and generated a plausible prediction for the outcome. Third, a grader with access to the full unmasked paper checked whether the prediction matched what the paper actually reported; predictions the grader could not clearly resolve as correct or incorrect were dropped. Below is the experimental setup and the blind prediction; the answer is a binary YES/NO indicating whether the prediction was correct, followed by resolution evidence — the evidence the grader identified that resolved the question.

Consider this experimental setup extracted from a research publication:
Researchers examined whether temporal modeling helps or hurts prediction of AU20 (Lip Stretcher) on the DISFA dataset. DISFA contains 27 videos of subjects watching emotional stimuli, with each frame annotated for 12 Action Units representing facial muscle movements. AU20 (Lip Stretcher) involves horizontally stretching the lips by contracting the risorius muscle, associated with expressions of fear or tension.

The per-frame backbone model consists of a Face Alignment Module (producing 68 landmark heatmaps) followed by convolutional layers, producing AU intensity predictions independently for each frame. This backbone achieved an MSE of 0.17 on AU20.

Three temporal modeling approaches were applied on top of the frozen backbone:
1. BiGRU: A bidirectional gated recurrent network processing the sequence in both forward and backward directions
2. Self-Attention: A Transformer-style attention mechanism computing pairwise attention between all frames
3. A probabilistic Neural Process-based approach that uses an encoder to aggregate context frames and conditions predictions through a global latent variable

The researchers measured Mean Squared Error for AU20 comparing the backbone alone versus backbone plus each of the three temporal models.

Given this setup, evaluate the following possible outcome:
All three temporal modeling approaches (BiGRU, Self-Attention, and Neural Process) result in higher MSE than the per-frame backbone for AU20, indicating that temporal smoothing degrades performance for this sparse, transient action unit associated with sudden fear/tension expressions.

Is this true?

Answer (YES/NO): YES